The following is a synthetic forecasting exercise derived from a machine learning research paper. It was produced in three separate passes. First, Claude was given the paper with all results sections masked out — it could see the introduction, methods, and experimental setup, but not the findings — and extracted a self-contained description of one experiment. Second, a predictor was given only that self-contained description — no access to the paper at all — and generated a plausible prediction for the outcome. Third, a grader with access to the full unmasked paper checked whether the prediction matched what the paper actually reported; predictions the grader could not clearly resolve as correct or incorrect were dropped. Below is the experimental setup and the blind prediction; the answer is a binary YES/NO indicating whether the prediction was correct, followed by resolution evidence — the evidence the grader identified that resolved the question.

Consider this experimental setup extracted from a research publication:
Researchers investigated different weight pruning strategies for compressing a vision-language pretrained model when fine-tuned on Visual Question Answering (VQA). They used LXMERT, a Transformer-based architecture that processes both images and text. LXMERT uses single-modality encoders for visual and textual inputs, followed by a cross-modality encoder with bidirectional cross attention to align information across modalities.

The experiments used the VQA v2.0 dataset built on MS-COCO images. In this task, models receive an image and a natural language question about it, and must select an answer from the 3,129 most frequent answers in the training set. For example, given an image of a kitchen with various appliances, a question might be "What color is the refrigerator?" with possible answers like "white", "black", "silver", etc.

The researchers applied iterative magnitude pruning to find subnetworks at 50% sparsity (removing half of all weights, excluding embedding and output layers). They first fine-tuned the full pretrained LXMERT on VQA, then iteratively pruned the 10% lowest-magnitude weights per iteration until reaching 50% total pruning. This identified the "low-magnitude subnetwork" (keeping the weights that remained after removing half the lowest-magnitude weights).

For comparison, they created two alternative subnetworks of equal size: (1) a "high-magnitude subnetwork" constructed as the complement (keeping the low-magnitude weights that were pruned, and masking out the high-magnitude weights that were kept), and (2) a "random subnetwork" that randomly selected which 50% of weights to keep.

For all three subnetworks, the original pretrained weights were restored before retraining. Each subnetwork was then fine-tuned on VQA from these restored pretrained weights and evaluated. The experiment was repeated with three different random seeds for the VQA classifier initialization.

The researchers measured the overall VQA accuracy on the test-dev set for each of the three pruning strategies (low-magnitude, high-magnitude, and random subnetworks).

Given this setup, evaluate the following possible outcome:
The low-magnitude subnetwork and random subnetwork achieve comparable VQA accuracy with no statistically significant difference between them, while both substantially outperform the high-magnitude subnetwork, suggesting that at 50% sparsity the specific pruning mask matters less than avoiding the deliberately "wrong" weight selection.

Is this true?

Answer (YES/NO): NO